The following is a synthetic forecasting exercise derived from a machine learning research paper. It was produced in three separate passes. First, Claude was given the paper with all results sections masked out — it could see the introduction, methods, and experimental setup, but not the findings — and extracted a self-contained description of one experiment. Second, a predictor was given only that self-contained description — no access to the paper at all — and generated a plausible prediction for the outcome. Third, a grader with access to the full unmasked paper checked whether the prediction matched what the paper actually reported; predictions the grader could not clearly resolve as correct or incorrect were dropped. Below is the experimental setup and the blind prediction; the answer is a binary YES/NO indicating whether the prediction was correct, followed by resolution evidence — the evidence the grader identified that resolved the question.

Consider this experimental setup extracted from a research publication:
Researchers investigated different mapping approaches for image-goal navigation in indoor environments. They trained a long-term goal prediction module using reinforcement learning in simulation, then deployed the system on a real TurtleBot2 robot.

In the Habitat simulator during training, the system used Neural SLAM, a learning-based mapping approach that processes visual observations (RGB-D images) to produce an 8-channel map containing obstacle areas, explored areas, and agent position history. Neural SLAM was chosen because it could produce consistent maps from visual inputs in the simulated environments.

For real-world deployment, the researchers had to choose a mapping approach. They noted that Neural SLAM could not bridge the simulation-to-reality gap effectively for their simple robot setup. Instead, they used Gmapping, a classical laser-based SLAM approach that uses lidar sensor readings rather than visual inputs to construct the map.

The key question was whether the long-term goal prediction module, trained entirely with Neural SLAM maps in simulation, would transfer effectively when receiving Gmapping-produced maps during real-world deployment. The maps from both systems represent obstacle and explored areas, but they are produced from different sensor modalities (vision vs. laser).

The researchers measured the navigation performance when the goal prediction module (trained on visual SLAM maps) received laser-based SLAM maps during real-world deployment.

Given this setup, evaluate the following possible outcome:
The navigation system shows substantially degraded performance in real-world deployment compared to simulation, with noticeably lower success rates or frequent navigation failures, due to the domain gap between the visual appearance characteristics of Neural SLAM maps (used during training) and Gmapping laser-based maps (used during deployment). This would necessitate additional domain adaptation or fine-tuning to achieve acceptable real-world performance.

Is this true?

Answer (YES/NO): NO